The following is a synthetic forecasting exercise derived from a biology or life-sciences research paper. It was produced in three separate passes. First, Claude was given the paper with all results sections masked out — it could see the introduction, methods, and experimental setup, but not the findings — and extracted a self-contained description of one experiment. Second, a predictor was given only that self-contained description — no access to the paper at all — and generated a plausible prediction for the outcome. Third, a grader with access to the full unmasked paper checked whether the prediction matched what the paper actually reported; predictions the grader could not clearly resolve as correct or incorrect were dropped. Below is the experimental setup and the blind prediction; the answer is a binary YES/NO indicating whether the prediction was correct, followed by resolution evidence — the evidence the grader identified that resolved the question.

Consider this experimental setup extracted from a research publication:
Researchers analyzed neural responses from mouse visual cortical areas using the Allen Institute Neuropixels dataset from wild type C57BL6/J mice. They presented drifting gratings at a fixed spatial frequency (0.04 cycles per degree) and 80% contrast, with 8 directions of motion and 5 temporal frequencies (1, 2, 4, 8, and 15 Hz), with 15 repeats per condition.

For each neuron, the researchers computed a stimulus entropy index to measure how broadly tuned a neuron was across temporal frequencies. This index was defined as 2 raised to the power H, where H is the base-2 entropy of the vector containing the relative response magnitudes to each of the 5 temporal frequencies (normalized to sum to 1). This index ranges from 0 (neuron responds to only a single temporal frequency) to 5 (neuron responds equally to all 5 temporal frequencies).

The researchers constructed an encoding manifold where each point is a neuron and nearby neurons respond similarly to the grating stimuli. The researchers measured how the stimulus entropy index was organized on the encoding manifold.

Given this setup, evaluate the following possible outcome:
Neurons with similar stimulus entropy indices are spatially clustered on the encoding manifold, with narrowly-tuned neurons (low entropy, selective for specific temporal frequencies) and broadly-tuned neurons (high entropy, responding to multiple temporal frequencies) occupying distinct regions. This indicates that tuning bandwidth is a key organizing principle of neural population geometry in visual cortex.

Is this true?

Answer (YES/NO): NO